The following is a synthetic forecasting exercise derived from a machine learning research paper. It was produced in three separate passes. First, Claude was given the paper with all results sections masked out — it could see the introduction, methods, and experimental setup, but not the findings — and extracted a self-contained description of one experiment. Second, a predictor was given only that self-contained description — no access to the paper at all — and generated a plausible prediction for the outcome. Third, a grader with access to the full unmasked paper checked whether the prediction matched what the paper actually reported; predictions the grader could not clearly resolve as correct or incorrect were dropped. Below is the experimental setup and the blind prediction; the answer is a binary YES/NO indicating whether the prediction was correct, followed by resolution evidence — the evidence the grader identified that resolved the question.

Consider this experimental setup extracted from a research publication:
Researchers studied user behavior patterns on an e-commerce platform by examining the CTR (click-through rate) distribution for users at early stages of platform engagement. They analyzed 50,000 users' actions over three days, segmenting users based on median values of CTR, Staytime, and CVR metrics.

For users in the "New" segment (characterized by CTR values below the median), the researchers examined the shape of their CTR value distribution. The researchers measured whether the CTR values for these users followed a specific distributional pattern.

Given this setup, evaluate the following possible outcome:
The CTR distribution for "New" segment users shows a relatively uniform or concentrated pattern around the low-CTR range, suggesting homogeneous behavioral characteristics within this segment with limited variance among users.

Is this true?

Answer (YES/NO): NO